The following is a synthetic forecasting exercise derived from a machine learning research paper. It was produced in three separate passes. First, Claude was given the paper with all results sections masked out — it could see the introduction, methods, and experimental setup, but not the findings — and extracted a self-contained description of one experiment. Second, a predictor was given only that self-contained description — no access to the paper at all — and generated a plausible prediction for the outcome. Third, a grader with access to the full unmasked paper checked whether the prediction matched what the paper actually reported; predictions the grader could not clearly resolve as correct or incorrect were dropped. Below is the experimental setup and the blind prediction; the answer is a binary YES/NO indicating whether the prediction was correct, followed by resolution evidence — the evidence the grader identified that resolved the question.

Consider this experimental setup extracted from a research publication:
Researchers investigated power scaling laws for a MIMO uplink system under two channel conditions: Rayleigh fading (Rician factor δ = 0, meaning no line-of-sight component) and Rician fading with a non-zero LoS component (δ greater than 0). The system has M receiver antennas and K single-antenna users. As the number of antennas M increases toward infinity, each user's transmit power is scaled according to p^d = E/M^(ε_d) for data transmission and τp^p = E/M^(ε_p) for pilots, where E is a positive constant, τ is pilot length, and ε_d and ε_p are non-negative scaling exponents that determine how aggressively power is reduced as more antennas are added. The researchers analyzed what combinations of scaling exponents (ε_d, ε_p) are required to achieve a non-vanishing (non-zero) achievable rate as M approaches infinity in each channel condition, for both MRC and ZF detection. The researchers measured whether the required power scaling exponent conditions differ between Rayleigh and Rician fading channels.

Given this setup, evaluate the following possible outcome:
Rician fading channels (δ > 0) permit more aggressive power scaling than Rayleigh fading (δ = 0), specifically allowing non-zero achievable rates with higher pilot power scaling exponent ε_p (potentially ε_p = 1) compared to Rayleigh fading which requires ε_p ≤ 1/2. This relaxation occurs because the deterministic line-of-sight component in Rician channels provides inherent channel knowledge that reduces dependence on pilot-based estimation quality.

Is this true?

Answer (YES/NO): NO